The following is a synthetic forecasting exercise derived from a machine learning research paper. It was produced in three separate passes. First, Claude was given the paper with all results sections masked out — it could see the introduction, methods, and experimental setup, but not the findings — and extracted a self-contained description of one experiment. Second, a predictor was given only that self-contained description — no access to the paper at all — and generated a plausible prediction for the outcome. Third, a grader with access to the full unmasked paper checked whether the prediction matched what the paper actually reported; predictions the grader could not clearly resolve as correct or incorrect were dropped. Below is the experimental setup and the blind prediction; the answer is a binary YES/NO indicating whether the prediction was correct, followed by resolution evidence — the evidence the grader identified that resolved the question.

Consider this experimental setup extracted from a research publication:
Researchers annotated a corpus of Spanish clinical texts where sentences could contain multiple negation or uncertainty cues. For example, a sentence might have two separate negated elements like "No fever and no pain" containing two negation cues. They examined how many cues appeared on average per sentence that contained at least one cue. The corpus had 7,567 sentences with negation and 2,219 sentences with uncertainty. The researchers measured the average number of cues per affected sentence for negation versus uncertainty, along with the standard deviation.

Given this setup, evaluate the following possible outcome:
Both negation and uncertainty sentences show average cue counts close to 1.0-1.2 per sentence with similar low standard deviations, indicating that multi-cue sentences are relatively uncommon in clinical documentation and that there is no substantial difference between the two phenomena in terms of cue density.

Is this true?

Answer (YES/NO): NO